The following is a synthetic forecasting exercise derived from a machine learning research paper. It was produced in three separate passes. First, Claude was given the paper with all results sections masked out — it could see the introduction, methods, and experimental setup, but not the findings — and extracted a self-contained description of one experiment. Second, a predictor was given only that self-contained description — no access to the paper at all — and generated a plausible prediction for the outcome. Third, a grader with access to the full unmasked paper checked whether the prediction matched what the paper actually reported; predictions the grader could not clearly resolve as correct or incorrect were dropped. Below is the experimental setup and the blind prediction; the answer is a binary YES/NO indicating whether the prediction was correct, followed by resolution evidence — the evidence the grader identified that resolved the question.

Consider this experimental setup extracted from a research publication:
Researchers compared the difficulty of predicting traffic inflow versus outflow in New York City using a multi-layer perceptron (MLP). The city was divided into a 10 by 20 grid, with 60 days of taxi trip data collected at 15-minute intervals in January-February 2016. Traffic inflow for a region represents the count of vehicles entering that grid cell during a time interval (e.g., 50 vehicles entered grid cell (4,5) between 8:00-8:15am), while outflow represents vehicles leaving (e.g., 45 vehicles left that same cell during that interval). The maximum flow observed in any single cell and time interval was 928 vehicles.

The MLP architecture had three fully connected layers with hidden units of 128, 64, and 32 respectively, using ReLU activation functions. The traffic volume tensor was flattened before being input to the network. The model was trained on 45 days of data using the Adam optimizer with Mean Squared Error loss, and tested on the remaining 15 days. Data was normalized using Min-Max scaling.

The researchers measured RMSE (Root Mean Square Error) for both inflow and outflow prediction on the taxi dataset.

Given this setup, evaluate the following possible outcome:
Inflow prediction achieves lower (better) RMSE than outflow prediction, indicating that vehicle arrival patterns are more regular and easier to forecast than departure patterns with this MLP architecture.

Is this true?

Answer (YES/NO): NO